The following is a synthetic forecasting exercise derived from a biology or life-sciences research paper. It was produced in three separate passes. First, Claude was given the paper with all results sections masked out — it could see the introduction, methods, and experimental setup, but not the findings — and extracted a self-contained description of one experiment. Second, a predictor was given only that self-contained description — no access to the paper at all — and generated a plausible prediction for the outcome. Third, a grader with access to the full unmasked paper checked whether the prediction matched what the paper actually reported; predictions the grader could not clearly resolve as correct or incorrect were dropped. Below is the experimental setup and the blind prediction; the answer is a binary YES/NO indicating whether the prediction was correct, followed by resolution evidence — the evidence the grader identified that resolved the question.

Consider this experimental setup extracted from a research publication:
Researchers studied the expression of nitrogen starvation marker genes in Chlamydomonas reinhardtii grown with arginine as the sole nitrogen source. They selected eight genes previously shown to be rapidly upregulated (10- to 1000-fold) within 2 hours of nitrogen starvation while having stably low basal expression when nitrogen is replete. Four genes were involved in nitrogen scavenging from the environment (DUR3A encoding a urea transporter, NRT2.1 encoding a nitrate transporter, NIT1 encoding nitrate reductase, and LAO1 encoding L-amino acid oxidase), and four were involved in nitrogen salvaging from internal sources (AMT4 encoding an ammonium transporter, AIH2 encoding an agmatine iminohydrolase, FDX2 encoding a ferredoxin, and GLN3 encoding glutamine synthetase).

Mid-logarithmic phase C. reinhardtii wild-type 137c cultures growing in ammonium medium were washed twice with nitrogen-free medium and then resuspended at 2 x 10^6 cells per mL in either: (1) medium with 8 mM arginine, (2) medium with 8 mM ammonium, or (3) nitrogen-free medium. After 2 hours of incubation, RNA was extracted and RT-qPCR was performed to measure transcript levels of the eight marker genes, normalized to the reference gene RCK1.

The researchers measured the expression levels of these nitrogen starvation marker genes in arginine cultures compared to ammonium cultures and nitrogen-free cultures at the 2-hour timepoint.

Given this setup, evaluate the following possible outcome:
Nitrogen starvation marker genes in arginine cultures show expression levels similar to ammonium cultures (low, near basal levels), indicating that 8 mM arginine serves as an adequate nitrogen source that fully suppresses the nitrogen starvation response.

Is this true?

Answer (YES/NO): NO